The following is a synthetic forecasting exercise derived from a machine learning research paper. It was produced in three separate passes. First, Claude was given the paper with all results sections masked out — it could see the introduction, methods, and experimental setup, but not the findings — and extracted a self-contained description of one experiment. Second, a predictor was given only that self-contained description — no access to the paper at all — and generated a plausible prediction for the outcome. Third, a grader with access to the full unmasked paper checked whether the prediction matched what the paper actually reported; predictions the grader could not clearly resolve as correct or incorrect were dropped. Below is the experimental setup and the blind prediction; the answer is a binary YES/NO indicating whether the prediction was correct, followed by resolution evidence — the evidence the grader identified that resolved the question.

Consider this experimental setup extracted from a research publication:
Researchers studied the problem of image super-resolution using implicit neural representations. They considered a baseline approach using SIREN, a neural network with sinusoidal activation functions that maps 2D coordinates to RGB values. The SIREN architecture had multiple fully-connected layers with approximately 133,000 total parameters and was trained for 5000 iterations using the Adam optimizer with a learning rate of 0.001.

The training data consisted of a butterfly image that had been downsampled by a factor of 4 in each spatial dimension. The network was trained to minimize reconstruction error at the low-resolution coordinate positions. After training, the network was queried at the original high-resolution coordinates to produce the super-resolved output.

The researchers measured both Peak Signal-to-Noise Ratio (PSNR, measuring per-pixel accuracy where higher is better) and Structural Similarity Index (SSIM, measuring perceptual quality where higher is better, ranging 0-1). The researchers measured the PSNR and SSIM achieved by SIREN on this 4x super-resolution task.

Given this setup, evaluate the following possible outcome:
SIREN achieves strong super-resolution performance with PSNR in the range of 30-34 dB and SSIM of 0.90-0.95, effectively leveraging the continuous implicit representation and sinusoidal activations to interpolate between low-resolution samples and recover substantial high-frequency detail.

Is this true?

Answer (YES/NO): NO